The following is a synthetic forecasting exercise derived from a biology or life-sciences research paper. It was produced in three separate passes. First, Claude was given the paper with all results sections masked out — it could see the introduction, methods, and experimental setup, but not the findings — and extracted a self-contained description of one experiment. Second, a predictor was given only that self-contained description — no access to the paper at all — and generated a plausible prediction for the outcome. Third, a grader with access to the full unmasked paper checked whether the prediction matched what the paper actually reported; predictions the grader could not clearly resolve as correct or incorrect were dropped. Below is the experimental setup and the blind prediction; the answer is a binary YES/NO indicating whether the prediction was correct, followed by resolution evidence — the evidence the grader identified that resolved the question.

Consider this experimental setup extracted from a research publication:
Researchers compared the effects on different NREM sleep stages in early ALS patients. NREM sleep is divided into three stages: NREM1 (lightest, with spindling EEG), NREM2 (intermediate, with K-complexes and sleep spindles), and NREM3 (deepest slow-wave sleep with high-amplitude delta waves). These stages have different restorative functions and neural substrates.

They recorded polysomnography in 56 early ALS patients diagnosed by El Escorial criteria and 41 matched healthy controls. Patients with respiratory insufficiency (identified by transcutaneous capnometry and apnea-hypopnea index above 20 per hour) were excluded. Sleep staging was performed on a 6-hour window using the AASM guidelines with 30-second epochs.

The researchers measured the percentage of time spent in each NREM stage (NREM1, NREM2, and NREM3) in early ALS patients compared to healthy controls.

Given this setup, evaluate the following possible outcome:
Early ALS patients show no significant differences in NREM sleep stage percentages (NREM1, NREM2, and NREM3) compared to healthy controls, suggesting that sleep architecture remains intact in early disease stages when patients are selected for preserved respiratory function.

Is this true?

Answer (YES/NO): NO